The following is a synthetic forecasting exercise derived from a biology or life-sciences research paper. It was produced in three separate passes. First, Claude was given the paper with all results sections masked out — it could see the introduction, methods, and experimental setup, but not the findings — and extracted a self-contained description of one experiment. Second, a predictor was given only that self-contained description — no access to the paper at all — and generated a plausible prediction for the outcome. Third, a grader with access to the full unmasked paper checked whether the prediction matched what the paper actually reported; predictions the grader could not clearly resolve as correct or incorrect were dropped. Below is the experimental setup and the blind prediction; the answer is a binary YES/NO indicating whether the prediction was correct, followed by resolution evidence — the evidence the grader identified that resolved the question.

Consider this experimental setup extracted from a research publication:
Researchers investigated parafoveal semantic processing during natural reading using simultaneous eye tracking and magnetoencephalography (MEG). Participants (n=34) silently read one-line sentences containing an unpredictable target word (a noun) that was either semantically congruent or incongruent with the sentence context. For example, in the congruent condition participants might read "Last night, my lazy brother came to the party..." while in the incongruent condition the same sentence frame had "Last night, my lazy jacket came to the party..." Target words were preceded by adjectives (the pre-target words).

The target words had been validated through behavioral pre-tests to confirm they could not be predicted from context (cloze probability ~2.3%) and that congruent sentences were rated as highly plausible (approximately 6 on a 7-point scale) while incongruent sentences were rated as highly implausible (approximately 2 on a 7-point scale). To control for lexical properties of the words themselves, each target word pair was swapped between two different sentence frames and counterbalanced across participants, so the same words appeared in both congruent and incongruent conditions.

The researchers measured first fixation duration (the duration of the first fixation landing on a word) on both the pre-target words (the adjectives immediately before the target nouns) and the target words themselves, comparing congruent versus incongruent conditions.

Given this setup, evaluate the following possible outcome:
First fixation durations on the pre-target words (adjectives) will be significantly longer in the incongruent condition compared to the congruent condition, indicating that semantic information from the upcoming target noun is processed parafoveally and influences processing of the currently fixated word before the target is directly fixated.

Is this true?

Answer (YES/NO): NO